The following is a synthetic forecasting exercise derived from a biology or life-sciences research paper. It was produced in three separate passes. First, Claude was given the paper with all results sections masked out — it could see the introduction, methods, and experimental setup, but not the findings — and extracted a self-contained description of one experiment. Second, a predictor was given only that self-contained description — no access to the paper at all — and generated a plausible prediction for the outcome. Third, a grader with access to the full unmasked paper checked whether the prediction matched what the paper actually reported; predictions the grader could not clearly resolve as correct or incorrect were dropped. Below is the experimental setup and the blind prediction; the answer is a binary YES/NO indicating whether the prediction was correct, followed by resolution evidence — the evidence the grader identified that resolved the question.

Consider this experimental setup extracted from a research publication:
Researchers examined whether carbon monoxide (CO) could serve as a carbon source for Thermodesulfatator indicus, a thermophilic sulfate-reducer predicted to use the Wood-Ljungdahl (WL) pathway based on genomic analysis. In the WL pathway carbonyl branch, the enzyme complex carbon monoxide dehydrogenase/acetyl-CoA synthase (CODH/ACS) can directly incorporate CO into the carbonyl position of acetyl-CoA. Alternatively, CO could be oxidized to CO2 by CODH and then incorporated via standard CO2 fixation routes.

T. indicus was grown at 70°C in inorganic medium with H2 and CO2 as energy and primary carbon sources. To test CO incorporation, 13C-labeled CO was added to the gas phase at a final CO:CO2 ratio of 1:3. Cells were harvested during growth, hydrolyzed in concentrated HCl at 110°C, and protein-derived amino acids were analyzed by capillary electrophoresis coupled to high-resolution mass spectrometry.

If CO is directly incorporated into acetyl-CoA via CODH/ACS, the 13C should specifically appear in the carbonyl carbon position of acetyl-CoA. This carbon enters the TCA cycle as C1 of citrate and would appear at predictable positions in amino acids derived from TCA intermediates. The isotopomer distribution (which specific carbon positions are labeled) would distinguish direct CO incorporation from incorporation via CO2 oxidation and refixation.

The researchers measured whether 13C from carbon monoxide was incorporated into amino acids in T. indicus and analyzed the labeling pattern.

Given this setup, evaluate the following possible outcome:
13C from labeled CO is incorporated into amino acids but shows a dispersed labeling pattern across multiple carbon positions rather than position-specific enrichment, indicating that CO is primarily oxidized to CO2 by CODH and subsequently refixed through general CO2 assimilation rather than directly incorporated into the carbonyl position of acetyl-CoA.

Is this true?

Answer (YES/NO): NO